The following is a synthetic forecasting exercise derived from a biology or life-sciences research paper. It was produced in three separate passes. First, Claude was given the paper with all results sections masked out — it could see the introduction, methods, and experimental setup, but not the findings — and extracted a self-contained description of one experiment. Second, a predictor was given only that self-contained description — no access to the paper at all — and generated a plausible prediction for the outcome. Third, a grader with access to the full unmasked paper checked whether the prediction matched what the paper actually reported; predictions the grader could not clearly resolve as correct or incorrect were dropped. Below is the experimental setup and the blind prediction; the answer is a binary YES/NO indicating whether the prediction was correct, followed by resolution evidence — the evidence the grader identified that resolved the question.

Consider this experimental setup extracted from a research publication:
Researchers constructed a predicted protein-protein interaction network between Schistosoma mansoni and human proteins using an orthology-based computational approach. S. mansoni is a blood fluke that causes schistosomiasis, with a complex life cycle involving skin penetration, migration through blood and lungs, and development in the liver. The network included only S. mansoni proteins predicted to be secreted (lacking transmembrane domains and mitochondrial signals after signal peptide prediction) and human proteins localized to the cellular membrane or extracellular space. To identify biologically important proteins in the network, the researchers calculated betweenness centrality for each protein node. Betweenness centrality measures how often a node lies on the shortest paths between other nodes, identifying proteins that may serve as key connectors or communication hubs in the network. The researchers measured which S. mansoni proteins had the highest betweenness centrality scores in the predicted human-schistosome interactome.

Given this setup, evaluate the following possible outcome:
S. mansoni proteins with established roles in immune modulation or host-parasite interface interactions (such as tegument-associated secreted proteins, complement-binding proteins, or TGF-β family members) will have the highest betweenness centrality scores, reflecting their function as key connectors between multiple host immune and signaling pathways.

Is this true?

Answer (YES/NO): NO